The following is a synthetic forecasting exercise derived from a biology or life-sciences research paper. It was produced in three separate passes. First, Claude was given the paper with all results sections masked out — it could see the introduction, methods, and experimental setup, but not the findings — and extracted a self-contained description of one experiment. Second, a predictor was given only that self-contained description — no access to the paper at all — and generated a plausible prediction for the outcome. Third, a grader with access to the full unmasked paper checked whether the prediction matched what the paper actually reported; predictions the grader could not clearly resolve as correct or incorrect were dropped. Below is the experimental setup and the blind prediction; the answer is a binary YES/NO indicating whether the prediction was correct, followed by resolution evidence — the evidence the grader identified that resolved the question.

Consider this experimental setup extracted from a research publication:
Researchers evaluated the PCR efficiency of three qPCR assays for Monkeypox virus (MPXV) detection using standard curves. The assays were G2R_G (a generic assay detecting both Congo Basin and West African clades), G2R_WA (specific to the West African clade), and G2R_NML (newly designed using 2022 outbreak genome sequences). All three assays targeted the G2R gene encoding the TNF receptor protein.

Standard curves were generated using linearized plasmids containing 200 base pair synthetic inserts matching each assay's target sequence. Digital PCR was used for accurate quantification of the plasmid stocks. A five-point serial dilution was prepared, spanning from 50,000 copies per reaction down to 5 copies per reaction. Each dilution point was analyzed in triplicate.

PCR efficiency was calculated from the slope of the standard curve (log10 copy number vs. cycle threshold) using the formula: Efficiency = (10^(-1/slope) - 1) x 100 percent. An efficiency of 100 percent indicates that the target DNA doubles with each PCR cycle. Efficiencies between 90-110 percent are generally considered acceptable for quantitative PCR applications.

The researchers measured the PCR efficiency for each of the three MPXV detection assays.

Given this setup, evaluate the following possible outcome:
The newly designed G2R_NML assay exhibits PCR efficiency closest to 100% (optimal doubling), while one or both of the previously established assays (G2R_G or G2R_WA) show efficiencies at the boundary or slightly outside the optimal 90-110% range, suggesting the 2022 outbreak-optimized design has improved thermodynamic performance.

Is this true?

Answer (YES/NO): NO